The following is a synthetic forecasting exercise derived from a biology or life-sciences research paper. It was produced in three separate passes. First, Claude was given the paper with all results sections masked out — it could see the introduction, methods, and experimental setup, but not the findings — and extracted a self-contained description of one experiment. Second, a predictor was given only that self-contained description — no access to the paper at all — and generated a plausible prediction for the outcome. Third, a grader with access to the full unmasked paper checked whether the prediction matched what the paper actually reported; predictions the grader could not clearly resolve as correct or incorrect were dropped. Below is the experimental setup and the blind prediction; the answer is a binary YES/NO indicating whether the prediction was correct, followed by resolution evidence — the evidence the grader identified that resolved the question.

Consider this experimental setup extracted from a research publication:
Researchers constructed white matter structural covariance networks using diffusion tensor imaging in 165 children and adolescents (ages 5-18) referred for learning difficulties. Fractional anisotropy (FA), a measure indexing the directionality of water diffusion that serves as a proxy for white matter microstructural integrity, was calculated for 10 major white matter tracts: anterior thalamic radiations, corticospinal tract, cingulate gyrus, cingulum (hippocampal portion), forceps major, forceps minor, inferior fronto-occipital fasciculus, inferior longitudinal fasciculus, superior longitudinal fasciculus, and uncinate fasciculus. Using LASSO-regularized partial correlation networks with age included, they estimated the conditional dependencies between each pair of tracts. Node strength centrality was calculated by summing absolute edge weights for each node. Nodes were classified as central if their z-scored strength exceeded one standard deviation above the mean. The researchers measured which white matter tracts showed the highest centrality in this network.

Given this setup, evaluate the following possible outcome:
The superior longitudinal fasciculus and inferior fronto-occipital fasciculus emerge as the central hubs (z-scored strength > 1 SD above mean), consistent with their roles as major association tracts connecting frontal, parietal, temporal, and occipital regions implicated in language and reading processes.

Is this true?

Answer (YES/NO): NO